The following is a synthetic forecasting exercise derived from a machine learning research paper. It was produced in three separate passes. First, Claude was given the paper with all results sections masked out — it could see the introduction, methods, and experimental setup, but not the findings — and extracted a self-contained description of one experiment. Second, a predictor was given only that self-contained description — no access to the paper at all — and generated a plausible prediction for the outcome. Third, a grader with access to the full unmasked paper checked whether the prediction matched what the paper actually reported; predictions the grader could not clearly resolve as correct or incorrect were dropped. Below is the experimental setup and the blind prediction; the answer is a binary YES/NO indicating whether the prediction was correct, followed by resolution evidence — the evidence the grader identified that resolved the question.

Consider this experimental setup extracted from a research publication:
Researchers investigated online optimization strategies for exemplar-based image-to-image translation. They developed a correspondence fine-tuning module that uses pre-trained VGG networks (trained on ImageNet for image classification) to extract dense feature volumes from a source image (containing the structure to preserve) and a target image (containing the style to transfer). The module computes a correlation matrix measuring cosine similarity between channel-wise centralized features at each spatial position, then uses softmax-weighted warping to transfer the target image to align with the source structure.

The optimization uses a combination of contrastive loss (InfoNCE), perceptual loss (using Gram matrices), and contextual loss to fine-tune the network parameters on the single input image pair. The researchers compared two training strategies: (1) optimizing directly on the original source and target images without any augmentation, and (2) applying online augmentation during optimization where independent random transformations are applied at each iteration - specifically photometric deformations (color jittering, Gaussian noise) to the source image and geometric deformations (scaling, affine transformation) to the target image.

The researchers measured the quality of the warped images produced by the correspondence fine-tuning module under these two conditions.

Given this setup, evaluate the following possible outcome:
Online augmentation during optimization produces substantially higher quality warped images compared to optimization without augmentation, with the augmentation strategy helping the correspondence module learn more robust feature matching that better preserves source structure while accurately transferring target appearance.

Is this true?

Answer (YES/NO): YES